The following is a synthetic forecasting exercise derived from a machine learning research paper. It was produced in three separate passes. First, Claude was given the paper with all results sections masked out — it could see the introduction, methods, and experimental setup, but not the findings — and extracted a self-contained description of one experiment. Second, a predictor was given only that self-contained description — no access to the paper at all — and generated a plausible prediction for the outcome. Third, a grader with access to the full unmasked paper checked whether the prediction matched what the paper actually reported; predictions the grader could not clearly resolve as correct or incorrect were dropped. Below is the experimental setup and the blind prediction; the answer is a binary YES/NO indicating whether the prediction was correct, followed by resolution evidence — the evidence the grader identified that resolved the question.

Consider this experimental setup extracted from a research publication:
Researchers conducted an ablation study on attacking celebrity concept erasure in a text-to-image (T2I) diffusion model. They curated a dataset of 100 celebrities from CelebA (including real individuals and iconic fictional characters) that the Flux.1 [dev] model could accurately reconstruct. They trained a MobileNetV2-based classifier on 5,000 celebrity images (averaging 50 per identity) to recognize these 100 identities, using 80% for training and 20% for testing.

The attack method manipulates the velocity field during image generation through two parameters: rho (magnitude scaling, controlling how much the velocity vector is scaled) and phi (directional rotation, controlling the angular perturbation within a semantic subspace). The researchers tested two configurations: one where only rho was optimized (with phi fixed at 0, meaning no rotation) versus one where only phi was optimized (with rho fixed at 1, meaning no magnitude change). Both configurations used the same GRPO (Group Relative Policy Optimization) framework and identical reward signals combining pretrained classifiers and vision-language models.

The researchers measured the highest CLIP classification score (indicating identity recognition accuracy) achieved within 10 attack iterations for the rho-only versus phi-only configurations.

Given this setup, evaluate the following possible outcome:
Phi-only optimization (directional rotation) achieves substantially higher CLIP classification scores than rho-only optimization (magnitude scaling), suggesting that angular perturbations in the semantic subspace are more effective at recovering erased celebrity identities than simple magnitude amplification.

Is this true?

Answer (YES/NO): NO